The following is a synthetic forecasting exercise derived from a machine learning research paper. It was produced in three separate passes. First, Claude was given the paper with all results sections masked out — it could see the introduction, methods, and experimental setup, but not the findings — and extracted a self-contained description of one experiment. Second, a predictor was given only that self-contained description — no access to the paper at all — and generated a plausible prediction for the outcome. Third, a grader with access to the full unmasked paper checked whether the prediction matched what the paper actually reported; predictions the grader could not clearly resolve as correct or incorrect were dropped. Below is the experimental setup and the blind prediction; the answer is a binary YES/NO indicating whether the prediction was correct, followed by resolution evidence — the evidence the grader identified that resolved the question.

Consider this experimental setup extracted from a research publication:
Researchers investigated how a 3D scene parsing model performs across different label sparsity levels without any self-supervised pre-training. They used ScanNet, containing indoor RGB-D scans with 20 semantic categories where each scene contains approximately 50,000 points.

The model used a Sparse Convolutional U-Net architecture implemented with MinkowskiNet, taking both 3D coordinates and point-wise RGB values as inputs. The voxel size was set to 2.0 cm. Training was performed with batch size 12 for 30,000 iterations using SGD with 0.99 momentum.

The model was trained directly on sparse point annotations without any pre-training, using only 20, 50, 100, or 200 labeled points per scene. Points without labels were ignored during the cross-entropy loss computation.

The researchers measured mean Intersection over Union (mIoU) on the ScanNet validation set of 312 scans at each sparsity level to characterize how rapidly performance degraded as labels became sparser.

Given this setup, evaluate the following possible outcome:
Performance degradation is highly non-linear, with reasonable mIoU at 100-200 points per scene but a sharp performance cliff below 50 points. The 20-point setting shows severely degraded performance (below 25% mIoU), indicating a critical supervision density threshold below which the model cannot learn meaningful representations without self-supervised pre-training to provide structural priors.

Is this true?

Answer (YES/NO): NO